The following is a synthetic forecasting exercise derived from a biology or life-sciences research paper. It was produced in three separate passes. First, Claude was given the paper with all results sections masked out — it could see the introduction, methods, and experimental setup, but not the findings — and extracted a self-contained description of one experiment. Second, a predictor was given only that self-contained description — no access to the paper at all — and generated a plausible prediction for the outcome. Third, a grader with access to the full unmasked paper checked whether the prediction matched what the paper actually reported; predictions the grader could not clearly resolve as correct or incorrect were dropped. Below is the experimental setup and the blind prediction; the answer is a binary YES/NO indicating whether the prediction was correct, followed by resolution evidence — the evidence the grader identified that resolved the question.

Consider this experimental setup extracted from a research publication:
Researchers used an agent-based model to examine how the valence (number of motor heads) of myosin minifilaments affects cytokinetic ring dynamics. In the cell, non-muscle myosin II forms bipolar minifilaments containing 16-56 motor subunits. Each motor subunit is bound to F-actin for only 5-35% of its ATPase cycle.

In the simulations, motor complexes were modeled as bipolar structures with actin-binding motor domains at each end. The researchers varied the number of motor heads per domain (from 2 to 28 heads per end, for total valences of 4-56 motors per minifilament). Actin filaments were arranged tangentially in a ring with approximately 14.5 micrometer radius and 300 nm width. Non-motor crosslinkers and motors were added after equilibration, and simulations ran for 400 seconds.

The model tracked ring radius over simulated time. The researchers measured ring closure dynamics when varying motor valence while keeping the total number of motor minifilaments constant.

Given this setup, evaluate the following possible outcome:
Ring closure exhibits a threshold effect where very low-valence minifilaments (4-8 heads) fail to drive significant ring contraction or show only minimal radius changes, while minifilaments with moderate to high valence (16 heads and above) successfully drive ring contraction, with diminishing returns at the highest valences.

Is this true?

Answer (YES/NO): NO